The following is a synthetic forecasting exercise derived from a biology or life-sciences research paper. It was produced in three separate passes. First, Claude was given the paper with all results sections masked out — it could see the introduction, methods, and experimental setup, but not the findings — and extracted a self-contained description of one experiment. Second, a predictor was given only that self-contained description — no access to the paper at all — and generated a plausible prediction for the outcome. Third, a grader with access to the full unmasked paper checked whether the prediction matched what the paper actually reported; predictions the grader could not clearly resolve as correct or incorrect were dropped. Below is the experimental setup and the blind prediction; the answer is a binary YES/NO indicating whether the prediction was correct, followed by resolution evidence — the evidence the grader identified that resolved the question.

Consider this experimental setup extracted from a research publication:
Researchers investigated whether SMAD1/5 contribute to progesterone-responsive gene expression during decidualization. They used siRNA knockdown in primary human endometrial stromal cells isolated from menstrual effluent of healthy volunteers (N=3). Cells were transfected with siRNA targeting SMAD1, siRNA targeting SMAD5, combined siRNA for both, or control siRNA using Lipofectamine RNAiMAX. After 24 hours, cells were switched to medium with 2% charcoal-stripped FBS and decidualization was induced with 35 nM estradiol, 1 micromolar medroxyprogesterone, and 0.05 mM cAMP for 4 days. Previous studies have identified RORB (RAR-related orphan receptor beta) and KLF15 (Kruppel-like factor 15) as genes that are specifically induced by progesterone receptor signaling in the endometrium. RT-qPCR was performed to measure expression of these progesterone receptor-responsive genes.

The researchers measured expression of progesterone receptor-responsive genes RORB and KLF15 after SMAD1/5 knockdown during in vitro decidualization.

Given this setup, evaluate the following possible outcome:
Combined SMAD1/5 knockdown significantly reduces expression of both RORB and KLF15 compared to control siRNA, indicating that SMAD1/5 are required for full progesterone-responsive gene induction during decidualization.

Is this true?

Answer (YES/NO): YES